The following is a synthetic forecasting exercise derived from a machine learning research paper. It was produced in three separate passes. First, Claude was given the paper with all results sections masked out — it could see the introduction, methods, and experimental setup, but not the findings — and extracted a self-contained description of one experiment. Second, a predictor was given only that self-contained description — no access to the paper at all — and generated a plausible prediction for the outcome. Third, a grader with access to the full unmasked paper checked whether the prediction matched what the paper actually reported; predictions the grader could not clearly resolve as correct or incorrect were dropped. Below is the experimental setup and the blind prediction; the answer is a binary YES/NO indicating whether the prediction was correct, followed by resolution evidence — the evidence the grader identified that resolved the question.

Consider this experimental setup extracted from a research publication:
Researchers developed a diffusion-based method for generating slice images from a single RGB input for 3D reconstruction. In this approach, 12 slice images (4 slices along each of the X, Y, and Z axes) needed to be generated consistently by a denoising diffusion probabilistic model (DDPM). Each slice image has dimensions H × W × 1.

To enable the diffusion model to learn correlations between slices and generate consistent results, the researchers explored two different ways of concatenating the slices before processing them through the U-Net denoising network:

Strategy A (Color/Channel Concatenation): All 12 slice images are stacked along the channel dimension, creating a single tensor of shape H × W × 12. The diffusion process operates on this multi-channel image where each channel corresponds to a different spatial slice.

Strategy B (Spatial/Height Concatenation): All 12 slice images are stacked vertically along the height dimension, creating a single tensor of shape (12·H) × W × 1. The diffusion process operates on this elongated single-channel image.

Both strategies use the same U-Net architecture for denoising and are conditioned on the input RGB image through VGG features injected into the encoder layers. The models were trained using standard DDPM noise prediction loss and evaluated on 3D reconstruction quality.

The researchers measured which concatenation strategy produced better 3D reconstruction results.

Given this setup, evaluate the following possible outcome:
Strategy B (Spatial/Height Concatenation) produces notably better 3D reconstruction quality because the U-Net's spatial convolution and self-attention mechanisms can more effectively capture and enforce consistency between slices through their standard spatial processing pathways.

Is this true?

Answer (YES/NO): YES